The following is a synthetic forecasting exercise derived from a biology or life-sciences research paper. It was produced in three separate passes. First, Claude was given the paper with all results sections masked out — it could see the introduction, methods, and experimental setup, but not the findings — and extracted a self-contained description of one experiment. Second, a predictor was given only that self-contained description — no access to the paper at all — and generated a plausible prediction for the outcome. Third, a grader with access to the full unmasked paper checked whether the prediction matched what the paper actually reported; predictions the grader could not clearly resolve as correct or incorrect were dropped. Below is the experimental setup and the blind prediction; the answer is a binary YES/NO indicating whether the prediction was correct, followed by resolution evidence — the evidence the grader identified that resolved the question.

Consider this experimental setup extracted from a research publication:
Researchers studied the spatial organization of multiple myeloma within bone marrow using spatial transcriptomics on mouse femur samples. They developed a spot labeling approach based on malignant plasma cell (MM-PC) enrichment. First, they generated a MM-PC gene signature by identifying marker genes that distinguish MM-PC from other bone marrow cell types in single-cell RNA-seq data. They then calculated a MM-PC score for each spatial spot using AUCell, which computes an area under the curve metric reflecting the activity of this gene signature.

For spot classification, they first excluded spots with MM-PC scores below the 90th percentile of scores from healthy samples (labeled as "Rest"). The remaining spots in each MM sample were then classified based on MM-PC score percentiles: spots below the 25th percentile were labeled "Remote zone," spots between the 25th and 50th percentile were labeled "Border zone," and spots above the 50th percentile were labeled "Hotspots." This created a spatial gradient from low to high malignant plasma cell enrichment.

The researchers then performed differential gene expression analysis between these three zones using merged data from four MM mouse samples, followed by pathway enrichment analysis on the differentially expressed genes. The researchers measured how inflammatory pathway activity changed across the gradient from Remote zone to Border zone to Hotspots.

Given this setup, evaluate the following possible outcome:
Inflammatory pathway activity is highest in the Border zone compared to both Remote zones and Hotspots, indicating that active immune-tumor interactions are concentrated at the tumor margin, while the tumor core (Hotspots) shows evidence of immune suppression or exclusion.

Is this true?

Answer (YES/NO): NO